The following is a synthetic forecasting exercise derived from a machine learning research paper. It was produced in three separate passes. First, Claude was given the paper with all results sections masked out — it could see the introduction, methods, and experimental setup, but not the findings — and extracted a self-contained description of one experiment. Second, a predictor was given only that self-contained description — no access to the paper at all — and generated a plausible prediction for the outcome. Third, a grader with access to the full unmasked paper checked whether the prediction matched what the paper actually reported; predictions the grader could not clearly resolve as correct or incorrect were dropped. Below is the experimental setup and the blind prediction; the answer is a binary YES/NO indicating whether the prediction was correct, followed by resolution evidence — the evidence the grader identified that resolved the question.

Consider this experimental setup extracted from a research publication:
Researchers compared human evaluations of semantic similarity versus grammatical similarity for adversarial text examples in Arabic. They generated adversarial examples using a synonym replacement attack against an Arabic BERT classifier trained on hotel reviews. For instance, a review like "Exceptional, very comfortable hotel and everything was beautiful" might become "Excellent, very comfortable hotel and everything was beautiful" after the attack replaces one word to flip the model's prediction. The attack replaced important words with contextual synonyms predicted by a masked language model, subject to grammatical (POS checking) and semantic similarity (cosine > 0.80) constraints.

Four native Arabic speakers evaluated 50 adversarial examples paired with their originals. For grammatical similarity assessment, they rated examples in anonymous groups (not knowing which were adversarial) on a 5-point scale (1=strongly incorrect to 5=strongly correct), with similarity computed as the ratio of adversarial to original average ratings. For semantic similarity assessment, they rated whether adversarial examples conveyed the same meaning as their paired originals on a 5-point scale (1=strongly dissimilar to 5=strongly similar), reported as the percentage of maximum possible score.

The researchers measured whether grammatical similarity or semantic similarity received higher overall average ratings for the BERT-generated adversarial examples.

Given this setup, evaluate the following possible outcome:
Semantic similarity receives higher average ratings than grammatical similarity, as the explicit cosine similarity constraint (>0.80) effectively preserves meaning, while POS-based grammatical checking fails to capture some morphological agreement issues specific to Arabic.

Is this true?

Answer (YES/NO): NO